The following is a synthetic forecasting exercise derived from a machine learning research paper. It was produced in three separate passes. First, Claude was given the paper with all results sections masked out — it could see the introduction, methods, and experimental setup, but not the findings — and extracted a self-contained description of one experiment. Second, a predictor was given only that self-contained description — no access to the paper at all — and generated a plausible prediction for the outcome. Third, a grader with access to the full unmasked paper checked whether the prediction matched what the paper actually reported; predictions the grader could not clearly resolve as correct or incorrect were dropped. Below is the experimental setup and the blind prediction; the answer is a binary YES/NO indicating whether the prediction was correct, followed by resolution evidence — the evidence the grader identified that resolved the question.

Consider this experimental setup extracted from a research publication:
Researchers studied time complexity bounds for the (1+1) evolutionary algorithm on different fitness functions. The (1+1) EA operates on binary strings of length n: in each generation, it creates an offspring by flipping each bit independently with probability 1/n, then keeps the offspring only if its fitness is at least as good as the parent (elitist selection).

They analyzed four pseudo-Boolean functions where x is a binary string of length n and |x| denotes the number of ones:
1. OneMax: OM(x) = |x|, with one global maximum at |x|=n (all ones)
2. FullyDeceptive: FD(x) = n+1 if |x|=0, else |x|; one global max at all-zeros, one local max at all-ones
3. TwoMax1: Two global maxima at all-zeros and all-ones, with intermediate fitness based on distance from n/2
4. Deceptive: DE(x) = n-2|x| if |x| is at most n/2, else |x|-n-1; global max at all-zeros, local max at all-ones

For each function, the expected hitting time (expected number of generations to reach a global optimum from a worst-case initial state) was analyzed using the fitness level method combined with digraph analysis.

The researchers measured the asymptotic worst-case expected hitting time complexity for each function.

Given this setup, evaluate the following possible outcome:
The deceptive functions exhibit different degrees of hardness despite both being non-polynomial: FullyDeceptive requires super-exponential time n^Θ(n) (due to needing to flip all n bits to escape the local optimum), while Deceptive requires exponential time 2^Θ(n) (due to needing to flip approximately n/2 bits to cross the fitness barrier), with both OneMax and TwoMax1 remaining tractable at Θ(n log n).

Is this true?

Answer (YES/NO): NO